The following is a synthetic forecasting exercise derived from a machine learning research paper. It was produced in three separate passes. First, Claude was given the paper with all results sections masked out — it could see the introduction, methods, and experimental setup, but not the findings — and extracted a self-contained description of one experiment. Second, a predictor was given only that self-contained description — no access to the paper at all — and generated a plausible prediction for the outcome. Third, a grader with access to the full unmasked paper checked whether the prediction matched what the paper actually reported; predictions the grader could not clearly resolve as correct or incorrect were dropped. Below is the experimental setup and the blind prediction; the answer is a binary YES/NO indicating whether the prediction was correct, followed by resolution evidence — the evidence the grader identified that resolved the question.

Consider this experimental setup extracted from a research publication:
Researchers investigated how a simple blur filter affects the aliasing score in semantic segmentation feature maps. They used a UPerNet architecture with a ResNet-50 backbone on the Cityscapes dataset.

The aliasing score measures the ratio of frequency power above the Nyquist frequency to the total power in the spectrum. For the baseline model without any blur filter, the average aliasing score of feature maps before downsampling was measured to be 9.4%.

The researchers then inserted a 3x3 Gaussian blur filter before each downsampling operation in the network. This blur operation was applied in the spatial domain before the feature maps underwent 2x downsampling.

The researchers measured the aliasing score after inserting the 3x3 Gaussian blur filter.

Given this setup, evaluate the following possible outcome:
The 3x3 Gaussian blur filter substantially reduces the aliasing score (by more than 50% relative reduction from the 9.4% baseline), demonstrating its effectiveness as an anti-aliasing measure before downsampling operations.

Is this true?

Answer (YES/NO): YES